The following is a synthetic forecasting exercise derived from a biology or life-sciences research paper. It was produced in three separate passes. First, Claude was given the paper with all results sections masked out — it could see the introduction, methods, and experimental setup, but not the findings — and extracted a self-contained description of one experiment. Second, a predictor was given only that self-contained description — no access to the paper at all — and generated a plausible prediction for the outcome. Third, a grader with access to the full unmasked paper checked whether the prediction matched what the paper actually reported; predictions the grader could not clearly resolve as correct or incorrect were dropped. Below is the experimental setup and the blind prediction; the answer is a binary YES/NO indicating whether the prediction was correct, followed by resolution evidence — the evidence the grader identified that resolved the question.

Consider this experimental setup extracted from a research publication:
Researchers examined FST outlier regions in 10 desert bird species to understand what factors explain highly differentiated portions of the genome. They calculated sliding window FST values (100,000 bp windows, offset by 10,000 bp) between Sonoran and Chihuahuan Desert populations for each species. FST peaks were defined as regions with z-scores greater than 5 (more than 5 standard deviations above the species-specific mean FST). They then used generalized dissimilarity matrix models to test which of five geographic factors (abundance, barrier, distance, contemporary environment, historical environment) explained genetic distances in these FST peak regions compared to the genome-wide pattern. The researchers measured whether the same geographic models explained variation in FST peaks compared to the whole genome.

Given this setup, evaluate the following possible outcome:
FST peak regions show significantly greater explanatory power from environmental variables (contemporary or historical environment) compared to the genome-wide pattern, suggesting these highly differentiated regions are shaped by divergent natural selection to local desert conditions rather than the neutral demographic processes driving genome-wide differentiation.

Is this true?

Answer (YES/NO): NO